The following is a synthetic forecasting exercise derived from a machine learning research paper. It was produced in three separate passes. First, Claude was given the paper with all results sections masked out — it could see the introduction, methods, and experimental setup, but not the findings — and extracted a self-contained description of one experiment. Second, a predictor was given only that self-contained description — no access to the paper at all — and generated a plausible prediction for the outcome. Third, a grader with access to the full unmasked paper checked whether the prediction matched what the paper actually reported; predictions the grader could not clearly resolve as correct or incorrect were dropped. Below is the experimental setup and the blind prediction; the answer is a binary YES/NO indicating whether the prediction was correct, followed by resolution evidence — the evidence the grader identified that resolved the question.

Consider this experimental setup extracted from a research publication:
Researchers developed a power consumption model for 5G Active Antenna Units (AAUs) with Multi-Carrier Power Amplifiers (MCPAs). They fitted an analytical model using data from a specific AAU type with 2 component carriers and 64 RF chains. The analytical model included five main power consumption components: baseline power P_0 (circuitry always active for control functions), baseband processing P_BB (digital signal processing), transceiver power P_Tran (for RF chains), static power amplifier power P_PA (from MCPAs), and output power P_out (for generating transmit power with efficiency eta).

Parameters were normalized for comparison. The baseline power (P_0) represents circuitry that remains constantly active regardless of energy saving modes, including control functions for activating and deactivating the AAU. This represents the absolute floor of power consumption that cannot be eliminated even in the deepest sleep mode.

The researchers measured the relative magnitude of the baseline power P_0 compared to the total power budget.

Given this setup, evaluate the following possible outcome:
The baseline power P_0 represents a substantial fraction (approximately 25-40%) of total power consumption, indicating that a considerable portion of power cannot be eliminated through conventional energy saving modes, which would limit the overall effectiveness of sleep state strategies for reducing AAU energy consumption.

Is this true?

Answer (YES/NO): YES